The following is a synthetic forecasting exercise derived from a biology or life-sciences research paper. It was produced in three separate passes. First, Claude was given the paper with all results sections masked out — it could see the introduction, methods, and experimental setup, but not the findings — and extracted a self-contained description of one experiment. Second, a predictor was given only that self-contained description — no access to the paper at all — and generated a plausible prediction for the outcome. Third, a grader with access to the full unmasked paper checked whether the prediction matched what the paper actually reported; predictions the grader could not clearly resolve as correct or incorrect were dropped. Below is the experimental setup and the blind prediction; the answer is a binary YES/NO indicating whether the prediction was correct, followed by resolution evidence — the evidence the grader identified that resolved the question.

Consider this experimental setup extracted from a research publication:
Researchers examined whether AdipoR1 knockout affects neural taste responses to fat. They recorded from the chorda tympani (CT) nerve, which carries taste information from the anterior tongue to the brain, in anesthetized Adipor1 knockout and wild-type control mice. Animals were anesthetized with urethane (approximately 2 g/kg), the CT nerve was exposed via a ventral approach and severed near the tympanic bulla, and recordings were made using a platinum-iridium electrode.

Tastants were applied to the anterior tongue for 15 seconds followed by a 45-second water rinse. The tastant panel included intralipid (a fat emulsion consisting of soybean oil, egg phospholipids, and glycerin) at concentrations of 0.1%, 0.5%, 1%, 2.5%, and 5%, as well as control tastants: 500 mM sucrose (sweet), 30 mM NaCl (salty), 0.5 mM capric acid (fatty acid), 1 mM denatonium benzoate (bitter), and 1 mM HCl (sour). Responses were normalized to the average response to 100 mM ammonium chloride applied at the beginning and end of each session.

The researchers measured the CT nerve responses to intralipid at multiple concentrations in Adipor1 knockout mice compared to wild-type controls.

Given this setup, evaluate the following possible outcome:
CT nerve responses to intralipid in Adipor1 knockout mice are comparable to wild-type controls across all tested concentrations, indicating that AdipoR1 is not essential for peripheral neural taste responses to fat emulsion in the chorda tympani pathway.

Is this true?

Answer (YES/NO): YES